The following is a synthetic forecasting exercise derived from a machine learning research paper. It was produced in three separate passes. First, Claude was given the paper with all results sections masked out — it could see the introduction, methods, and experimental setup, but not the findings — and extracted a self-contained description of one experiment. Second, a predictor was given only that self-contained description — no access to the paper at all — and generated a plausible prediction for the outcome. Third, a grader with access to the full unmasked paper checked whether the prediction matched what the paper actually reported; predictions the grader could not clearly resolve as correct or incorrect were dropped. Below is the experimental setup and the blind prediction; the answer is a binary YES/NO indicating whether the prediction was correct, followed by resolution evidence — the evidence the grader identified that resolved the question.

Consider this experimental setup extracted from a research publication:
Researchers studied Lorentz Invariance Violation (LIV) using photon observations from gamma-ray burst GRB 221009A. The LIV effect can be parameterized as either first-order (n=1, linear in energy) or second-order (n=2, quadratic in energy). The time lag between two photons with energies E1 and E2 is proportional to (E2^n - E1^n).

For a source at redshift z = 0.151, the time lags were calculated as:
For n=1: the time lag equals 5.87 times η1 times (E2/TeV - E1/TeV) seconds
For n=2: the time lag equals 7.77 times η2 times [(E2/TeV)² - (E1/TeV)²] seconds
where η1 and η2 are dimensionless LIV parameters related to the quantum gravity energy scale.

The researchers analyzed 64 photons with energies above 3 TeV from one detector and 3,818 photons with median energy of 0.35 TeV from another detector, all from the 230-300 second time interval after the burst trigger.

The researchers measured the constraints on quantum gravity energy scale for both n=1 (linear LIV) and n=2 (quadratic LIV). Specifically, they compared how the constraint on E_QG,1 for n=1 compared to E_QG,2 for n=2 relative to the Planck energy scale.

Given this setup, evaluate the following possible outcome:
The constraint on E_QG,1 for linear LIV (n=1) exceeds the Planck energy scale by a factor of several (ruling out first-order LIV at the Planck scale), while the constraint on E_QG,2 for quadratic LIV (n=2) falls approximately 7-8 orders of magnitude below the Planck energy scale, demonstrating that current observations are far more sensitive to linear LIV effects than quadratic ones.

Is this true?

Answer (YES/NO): YES